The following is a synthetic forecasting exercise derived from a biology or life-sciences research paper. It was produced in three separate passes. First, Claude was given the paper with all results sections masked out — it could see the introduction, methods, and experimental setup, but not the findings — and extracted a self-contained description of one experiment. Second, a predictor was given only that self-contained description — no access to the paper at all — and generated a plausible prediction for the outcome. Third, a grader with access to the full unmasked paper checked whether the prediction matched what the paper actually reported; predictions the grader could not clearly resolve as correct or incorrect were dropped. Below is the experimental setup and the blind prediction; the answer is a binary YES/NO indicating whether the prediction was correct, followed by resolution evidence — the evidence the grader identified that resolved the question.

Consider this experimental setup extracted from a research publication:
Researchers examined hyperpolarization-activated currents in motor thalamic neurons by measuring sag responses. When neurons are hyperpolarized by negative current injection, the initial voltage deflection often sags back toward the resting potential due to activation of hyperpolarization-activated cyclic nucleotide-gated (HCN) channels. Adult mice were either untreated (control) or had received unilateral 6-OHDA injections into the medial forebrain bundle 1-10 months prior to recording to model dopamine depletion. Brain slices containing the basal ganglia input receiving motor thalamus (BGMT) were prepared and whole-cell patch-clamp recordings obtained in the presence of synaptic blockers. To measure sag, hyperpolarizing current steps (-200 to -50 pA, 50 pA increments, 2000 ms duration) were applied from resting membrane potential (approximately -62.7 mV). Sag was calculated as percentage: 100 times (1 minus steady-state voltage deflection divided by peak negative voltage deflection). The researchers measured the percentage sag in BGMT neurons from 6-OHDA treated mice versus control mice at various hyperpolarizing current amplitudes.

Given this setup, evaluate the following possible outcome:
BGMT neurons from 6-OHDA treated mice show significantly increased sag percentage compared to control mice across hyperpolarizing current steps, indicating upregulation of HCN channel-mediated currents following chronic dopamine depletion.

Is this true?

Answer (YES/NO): NO